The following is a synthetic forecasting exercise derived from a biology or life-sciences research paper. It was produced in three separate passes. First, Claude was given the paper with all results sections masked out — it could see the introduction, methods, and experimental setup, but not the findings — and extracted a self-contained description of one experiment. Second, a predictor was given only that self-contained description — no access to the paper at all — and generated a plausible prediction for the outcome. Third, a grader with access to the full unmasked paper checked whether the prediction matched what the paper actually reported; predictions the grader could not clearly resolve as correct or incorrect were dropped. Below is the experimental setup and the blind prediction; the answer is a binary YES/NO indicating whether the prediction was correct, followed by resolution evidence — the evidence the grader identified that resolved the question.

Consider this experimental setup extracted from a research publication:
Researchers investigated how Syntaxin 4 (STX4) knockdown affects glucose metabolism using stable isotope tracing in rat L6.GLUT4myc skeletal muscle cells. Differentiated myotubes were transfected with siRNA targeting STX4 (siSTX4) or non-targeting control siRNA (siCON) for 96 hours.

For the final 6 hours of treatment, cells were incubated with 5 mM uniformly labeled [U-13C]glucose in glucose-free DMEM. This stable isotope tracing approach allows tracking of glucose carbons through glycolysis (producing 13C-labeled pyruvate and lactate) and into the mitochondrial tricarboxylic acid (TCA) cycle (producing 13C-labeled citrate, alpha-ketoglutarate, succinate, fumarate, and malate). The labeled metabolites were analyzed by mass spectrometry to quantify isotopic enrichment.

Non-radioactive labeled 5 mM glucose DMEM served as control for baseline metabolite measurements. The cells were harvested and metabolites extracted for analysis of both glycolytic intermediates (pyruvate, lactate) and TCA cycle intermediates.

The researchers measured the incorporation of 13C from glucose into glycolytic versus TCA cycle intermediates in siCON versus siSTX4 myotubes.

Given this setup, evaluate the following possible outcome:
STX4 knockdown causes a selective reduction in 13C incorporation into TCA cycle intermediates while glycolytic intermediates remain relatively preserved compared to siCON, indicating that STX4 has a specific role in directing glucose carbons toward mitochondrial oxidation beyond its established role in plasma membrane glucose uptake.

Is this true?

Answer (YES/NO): NO